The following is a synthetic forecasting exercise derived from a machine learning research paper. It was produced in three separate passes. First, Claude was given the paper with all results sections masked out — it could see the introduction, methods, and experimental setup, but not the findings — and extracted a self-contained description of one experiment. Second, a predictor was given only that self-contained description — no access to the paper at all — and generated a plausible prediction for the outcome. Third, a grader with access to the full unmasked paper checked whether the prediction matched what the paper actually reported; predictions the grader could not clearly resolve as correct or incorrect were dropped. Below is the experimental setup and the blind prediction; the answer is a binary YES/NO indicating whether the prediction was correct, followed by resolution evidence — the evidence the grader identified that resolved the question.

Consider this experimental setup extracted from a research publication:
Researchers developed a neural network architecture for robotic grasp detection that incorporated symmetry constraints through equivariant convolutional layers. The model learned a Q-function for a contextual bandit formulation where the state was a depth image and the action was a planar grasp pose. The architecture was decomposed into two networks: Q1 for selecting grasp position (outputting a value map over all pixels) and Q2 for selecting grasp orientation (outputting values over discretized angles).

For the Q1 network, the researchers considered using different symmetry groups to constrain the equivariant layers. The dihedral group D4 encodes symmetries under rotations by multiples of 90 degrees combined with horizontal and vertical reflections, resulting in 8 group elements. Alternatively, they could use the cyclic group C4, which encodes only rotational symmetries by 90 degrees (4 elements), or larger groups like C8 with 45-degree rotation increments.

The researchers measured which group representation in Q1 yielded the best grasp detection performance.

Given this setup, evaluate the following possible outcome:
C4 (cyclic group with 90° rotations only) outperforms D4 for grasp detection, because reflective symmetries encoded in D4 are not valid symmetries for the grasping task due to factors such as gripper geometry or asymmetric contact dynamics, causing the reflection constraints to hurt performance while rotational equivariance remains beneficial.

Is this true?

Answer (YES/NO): NO